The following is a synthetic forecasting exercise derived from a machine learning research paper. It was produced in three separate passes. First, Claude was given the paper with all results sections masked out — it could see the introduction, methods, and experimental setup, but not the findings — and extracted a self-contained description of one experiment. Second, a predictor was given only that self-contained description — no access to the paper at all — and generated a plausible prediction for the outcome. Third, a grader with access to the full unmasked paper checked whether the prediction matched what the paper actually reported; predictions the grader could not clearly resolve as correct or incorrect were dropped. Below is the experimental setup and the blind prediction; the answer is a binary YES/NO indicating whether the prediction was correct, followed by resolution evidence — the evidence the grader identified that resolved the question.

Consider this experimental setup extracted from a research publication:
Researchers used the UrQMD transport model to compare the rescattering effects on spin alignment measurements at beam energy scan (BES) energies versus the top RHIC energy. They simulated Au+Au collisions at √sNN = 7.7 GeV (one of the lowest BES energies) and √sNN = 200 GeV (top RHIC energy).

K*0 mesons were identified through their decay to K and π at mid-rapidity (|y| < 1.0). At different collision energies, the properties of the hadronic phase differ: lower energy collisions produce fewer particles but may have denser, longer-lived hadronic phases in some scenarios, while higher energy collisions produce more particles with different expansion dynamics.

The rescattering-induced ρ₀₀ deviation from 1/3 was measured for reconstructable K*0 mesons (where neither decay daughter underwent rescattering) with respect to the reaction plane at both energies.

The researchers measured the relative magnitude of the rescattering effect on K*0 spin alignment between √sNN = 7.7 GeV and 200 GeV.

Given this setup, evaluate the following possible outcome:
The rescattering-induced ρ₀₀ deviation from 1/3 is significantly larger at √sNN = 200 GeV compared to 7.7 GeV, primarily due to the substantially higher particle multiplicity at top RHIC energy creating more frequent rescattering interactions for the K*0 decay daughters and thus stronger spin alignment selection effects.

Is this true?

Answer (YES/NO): YES